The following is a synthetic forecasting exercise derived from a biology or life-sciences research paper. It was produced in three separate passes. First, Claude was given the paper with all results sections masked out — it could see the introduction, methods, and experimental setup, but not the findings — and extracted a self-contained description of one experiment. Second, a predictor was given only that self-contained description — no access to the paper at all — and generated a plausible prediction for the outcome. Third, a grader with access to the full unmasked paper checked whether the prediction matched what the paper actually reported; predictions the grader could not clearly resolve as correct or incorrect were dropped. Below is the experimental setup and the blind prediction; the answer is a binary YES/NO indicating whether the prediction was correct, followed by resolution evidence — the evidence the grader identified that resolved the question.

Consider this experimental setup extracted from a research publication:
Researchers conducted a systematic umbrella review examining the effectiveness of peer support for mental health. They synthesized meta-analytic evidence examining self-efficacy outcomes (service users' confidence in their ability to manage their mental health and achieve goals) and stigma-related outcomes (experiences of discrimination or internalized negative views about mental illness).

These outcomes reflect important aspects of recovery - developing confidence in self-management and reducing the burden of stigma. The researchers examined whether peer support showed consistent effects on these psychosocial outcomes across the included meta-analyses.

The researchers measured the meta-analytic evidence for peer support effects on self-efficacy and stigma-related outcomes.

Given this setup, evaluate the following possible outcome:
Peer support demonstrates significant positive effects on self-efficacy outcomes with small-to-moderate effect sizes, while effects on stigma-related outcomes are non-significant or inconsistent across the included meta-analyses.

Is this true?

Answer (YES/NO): NO